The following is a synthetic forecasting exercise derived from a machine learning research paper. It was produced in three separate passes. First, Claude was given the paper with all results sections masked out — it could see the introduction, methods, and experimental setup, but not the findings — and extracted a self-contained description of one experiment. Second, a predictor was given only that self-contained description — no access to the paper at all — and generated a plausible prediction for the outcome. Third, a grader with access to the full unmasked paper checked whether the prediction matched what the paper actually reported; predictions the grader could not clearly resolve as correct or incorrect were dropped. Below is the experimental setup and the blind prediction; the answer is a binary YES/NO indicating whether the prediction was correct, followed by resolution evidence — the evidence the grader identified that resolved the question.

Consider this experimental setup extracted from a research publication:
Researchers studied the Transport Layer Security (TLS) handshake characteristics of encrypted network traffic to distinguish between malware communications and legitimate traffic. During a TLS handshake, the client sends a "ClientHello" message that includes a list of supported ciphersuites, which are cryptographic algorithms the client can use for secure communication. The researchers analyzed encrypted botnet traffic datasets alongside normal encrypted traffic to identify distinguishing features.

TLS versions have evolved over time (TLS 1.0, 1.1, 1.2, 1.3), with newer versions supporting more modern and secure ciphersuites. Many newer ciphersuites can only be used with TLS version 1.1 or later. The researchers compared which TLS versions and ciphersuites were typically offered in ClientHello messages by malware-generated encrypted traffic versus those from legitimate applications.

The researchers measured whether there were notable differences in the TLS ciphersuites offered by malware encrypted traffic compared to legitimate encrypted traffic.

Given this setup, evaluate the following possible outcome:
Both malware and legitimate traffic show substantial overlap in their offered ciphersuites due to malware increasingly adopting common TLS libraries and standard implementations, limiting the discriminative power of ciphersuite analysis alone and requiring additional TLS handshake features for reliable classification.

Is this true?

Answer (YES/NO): NO